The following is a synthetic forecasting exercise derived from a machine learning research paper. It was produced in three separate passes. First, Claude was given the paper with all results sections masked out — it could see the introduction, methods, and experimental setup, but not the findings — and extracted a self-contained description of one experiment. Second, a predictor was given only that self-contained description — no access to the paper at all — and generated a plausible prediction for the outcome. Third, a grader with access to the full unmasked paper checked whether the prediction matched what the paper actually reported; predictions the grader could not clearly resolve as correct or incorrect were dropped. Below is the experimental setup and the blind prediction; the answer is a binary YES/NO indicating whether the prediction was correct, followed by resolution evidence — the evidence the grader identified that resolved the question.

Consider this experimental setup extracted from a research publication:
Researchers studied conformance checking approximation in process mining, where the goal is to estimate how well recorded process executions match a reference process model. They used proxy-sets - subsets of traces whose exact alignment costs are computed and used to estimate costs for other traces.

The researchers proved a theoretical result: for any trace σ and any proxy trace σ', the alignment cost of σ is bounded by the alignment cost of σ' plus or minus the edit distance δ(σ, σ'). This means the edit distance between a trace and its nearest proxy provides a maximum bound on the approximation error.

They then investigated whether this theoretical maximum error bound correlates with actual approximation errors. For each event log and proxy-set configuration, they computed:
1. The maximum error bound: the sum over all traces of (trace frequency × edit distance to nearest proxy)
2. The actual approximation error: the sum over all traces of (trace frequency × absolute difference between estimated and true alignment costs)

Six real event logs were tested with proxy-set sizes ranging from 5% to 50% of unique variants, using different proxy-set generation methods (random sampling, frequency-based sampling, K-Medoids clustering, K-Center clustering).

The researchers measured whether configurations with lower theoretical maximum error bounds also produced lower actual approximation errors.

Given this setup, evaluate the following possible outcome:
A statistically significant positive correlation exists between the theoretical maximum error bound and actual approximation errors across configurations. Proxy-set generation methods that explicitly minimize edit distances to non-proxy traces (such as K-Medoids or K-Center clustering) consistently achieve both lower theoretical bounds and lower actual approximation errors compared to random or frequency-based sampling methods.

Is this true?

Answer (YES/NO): NO